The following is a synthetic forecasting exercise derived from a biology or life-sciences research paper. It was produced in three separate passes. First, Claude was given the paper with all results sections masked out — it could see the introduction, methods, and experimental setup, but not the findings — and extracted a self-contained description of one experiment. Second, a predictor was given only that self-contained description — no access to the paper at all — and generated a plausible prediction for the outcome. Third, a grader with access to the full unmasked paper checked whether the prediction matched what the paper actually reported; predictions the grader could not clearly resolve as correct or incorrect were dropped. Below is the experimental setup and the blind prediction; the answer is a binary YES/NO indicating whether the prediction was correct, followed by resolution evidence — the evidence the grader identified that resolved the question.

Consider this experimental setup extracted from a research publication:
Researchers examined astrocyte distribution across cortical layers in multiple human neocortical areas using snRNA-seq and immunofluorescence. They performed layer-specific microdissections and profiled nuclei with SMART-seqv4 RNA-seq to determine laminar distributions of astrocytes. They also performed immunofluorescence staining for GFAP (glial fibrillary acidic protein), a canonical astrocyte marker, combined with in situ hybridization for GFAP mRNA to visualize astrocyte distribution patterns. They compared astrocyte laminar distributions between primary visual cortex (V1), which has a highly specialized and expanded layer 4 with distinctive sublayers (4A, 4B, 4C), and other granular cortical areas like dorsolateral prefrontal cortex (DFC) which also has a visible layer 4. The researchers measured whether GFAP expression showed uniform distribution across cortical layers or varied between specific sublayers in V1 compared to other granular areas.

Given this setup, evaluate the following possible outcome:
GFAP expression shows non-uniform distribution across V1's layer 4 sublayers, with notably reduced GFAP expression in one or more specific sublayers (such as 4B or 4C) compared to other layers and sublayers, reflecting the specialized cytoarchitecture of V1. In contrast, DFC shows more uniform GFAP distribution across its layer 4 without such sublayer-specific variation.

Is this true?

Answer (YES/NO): YES